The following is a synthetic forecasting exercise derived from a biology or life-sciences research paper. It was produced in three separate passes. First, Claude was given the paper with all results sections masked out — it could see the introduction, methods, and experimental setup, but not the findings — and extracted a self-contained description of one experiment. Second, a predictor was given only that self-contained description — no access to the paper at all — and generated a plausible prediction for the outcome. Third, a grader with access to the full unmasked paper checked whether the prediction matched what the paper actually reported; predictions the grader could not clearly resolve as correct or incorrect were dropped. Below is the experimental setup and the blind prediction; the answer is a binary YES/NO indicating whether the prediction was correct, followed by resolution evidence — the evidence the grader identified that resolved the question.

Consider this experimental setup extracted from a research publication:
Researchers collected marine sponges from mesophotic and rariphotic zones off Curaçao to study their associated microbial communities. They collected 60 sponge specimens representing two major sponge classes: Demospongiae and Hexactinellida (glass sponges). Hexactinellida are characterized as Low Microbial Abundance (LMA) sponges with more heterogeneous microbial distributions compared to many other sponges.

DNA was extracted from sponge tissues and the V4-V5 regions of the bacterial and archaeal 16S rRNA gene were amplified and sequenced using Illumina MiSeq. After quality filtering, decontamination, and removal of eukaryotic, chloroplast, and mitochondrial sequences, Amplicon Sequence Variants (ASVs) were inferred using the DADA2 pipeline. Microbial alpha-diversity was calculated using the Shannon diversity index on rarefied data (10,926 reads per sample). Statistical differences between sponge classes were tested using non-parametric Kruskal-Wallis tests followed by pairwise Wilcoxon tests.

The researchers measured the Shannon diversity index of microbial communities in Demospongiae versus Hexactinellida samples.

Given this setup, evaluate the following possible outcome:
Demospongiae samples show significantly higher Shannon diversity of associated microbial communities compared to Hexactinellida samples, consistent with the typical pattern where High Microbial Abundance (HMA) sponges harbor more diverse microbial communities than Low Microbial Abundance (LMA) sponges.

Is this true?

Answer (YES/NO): YES